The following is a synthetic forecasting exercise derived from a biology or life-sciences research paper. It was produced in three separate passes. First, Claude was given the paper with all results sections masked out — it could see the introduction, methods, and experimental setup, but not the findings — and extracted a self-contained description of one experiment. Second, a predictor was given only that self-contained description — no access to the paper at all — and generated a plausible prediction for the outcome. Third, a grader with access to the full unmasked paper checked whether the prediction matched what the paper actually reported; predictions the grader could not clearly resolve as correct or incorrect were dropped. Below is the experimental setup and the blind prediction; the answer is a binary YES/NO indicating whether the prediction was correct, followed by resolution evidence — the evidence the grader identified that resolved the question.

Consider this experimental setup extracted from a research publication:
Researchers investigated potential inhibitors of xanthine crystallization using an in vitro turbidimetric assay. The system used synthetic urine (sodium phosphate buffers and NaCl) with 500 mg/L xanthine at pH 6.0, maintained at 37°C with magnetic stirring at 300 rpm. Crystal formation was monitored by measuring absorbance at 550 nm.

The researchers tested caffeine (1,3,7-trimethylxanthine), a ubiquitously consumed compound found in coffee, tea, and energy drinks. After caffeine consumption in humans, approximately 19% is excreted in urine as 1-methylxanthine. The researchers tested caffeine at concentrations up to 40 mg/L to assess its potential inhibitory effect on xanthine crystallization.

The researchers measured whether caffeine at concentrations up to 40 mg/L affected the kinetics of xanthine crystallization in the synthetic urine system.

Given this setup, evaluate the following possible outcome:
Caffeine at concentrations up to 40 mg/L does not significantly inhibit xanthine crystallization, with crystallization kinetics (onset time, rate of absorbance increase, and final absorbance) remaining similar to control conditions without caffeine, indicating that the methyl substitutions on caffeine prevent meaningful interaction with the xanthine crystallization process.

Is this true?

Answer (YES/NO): YES